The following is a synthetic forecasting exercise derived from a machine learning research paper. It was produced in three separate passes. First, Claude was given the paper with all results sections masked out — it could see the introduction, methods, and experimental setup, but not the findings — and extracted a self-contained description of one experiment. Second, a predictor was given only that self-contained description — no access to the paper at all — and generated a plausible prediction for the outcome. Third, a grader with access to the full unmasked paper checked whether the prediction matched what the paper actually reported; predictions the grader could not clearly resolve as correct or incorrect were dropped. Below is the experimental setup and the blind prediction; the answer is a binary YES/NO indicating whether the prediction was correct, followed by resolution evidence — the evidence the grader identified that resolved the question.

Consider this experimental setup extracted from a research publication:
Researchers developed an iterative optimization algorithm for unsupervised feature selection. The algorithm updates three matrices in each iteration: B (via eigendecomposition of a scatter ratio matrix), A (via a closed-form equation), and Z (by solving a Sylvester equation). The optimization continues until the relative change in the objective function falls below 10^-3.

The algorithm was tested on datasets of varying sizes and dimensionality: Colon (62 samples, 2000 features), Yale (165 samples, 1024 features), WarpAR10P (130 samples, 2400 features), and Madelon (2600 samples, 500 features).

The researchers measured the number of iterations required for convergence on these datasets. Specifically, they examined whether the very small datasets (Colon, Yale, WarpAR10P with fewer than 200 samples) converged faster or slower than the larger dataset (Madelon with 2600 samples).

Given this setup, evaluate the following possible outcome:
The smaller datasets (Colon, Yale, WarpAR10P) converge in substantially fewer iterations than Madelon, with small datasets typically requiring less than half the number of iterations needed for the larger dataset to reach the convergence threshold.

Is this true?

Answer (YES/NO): NO